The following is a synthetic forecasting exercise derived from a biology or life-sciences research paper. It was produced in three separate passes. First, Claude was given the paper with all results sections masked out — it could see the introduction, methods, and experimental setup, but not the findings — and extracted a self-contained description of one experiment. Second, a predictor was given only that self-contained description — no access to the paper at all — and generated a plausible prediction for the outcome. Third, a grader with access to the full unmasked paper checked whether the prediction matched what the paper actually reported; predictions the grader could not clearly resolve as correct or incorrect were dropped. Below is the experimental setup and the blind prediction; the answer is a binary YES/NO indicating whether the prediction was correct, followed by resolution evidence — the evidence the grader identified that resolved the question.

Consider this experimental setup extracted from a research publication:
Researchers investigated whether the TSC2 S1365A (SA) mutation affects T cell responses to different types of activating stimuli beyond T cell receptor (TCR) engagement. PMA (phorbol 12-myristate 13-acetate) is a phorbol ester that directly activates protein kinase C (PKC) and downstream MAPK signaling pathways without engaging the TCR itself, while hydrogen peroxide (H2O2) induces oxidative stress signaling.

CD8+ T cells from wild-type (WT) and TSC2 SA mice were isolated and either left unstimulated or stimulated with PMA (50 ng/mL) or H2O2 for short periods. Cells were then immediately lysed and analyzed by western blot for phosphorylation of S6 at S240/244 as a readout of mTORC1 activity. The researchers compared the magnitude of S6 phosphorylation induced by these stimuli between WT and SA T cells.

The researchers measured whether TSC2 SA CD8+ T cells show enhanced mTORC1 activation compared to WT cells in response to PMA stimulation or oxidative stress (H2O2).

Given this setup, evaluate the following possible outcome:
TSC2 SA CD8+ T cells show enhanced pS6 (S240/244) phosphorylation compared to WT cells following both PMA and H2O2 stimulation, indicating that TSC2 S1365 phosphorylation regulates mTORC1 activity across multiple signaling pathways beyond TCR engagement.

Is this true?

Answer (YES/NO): NO